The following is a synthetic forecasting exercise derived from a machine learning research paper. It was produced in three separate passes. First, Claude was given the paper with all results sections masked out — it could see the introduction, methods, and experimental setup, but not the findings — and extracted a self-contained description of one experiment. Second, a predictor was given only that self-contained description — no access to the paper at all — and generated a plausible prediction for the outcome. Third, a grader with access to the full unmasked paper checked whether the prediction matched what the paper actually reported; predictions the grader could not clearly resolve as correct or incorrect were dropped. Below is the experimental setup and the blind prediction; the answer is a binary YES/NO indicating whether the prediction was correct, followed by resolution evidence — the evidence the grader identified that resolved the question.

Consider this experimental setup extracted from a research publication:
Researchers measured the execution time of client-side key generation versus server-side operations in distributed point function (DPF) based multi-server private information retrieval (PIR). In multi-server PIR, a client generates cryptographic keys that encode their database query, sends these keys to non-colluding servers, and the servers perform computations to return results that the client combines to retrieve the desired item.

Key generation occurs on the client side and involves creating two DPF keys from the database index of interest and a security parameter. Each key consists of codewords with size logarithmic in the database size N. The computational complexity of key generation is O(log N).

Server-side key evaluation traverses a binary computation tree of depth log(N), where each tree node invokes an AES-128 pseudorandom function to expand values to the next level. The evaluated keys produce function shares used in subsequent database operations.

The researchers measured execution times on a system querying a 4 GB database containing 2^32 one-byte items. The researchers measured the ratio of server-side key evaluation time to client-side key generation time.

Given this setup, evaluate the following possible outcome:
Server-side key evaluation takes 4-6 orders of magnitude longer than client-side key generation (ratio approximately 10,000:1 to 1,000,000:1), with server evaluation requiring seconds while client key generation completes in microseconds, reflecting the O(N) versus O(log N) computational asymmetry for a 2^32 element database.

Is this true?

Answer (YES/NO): NO